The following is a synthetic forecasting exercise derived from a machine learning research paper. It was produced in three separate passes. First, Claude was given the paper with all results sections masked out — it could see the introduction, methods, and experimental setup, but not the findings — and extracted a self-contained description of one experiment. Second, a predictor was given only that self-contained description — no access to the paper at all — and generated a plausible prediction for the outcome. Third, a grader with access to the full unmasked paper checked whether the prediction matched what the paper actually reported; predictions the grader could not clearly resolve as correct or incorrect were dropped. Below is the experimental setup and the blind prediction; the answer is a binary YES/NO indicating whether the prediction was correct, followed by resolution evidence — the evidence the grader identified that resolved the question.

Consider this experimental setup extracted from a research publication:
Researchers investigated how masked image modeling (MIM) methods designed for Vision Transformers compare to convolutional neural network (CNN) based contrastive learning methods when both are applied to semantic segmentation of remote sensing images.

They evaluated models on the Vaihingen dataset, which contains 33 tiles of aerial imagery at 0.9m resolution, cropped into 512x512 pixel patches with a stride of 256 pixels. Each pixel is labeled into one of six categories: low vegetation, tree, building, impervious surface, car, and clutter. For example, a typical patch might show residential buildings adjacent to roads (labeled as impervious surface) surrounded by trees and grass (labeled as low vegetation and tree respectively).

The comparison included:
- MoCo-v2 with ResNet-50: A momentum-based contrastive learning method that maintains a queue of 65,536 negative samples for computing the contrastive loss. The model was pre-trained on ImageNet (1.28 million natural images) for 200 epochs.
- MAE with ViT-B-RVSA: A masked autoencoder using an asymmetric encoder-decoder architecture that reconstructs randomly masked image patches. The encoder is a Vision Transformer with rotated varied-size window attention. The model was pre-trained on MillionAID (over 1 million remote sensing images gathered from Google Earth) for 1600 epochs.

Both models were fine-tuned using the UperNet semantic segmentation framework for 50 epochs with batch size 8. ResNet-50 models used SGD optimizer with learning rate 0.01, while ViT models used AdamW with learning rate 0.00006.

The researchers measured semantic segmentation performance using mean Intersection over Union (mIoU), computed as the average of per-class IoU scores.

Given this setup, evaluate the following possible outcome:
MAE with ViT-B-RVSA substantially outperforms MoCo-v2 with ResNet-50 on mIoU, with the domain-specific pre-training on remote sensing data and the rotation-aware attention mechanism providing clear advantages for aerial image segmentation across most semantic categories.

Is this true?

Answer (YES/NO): NO